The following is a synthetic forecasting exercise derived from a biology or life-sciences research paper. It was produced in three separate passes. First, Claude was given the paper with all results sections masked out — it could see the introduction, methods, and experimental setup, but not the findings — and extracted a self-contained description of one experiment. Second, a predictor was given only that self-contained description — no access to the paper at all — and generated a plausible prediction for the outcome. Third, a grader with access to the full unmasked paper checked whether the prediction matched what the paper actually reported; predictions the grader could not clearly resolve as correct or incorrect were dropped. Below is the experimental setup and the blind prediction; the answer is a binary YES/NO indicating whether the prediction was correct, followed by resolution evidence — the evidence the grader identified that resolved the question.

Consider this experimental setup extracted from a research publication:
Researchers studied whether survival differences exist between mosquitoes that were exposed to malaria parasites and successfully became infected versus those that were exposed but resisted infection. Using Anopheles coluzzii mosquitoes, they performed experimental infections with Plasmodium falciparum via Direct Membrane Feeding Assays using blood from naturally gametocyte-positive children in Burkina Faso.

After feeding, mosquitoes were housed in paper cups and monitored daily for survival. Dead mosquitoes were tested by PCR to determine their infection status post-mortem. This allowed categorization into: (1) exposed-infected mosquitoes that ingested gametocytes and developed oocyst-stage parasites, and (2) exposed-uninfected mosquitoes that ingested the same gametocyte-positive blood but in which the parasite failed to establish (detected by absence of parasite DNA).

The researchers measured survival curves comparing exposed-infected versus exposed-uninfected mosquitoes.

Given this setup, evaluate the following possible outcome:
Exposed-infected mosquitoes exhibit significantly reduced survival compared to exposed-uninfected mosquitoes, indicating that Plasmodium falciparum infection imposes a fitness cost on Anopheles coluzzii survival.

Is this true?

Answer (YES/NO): NO